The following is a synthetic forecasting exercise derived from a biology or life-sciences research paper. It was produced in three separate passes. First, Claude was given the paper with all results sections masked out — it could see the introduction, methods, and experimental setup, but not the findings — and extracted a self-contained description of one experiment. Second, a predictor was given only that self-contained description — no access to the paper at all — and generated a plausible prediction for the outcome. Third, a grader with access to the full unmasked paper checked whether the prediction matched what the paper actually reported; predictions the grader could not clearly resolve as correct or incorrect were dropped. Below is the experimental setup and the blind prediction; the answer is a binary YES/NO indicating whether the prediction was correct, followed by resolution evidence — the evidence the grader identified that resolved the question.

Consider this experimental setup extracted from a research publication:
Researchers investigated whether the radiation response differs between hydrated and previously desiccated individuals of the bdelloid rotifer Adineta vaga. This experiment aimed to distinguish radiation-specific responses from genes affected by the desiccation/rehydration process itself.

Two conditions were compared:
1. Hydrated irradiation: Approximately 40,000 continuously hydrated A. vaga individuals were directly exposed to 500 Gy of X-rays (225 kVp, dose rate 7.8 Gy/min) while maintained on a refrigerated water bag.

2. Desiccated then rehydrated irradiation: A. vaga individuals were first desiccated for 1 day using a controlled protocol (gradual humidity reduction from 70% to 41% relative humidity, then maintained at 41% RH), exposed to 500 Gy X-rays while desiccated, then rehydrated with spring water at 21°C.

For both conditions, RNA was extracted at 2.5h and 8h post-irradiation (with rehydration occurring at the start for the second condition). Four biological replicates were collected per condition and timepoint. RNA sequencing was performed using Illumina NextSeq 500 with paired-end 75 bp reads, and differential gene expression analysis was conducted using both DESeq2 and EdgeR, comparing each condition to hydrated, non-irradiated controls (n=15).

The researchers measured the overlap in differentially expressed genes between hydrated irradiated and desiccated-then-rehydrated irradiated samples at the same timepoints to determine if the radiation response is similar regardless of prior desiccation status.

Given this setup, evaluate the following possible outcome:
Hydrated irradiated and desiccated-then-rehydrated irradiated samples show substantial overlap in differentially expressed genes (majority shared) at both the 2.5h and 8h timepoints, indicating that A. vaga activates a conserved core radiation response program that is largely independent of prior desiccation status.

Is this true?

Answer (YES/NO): YES